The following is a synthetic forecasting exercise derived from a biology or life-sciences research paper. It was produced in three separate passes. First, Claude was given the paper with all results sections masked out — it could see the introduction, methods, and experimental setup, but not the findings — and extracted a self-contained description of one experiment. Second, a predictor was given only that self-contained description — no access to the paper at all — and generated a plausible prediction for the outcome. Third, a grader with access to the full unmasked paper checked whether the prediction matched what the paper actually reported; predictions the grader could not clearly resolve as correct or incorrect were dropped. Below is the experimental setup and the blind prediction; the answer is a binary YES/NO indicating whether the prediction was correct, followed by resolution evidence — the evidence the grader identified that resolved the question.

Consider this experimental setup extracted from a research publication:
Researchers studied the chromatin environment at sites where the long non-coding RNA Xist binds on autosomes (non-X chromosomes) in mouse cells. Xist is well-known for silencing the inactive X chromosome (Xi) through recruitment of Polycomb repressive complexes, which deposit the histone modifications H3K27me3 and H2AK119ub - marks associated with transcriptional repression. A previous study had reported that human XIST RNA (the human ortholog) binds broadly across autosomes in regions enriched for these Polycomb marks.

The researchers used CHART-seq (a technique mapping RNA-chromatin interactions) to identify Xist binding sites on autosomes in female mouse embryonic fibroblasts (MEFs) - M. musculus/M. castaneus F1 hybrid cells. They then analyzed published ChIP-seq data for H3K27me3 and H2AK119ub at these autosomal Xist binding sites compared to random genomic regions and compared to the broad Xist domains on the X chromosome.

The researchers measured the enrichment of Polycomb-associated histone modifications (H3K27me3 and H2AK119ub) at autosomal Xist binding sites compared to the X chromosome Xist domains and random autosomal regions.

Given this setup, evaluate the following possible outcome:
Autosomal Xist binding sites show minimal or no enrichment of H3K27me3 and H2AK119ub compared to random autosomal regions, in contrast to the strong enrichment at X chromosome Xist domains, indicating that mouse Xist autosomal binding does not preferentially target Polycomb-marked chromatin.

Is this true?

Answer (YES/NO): YES